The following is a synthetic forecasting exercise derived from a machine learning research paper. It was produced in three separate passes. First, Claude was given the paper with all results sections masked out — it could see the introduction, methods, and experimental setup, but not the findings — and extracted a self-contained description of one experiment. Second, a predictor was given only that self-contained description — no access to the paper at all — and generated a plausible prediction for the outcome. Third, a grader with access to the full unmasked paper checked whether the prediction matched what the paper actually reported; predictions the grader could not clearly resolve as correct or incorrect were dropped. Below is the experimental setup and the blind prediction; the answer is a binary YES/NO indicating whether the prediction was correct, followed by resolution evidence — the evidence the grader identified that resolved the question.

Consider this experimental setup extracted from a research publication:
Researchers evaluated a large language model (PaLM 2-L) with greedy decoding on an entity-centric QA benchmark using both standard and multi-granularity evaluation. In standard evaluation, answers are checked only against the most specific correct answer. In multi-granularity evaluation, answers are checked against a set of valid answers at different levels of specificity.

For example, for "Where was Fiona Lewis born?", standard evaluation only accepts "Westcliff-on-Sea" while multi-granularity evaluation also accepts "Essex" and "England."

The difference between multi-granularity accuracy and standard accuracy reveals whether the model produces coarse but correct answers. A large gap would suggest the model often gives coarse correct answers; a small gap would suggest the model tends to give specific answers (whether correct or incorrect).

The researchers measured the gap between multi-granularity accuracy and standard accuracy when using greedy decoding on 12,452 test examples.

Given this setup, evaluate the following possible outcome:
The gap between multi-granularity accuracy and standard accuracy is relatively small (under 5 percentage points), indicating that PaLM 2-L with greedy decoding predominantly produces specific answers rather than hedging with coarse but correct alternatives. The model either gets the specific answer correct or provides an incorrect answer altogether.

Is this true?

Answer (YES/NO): NO